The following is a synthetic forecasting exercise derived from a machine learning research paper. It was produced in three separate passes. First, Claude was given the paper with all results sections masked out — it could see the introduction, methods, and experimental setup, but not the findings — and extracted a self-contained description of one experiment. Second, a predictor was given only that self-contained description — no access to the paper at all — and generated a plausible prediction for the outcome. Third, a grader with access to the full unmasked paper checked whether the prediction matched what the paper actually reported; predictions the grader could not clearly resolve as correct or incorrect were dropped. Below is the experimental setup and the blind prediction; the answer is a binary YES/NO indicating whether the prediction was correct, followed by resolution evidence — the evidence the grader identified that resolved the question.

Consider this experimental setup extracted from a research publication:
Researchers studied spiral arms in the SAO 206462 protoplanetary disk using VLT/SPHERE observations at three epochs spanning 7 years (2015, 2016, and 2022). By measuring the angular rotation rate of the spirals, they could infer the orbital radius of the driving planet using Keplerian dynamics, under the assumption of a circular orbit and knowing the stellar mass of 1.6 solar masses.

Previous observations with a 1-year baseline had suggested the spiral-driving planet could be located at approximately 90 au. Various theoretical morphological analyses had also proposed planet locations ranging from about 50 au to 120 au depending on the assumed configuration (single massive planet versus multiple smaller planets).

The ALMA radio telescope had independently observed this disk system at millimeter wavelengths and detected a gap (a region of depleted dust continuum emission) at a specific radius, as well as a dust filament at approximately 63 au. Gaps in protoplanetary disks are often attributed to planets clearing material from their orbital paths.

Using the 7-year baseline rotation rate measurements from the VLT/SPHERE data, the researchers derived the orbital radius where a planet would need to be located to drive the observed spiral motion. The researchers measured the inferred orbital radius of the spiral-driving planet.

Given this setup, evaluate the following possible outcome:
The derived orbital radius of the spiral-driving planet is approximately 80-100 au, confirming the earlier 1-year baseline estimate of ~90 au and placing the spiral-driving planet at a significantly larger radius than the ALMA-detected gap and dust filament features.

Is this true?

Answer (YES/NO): NO